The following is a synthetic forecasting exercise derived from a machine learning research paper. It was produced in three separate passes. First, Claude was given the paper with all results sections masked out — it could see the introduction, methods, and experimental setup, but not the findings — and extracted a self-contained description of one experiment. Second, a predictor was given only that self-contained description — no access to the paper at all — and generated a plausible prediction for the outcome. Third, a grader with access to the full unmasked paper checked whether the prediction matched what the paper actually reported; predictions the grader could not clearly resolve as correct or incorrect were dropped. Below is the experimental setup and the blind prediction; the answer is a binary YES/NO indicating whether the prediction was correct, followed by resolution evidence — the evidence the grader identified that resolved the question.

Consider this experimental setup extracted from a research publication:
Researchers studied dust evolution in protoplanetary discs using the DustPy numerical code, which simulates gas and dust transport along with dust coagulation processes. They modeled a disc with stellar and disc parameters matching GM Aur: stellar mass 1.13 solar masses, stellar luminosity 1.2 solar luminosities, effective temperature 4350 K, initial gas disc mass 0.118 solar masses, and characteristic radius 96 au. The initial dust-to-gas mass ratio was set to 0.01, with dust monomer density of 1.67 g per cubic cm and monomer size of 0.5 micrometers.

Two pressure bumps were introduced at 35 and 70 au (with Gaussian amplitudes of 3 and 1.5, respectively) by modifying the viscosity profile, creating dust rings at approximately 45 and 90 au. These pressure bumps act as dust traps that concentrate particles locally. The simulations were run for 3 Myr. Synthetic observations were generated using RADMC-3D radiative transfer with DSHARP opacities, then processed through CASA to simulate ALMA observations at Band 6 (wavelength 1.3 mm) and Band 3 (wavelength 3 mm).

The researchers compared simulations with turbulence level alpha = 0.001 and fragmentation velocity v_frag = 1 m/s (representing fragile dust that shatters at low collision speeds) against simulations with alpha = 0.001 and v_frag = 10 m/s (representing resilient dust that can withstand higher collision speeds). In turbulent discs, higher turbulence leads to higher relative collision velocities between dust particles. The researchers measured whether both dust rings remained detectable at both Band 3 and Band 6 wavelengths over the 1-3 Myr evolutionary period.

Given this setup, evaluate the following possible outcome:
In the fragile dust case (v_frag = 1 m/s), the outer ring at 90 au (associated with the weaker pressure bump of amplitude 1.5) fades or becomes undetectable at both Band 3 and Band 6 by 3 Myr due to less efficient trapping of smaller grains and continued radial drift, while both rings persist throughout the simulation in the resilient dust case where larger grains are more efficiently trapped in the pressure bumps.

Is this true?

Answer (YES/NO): YES